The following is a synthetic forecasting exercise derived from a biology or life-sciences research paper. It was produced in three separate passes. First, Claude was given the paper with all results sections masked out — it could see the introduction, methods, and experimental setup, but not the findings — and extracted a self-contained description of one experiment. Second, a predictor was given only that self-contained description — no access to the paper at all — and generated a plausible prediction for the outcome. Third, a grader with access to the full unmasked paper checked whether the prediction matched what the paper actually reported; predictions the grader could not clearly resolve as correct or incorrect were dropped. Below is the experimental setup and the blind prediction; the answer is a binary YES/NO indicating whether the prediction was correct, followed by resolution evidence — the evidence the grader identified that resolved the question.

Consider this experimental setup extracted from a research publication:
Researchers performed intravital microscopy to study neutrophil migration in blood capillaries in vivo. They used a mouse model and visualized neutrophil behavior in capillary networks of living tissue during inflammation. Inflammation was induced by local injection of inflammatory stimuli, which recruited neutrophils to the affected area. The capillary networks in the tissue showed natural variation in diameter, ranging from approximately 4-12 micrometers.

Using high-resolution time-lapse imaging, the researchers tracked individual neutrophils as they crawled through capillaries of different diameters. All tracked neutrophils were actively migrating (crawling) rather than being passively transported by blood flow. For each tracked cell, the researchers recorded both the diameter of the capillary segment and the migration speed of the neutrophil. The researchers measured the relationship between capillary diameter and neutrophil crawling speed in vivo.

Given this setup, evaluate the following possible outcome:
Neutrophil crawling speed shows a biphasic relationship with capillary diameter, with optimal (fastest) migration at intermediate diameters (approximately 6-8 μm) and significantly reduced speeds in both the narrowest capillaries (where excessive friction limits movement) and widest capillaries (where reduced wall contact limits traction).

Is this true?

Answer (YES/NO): NO